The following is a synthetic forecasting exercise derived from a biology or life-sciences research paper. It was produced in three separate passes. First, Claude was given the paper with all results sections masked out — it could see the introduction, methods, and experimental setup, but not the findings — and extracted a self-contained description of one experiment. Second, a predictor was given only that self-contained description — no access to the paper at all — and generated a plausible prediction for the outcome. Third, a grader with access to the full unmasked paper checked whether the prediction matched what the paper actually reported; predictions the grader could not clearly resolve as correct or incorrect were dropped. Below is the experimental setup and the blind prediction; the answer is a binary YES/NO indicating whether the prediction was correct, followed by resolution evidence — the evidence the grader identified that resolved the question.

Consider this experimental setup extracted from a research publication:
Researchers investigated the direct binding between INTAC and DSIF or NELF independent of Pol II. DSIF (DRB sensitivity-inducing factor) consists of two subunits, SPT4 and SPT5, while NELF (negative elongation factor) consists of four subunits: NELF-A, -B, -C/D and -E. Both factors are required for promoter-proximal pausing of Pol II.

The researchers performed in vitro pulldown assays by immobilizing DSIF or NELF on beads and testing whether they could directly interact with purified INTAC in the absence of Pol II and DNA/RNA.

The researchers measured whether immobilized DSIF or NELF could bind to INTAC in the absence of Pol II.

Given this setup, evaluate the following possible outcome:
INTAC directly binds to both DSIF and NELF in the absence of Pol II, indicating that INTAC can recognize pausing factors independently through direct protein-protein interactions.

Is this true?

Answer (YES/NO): NO